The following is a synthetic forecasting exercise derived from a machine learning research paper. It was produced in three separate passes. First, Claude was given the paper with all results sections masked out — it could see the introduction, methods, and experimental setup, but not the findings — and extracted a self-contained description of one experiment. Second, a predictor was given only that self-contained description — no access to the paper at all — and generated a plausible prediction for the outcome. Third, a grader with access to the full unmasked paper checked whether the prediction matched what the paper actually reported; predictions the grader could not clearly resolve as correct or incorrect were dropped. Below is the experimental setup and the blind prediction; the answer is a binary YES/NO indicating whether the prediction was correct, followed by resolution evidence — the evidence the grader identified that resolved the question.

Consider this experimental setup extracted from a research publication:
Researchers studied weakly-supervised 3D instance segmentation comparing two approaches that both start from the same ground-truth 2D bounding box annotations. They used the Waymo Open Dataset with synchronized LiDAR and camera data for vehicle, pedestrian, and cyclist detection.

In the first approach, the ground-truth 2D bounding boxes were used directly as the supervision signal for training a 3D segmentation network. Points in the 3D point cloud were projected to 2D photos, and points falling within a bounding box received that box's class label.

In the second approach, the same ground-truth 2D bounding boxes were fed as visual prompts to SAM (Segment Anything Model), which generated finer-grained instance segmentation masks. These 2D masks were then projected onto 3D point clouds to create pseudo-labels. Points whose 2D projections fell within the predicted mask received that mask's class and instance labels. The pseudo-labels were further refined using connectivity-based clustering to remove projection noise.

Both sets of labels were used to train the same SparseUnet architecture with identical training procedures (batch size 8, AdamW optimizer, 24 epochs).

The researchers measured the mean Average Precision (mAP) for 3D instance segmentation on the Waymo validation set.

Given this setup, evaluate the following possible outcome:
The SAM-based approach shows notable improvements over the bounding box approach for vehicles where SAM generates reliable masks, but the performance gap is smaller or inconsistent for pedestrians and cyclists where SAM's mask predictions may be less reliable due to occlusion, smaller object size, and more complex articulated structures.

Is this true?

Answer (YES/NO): YES